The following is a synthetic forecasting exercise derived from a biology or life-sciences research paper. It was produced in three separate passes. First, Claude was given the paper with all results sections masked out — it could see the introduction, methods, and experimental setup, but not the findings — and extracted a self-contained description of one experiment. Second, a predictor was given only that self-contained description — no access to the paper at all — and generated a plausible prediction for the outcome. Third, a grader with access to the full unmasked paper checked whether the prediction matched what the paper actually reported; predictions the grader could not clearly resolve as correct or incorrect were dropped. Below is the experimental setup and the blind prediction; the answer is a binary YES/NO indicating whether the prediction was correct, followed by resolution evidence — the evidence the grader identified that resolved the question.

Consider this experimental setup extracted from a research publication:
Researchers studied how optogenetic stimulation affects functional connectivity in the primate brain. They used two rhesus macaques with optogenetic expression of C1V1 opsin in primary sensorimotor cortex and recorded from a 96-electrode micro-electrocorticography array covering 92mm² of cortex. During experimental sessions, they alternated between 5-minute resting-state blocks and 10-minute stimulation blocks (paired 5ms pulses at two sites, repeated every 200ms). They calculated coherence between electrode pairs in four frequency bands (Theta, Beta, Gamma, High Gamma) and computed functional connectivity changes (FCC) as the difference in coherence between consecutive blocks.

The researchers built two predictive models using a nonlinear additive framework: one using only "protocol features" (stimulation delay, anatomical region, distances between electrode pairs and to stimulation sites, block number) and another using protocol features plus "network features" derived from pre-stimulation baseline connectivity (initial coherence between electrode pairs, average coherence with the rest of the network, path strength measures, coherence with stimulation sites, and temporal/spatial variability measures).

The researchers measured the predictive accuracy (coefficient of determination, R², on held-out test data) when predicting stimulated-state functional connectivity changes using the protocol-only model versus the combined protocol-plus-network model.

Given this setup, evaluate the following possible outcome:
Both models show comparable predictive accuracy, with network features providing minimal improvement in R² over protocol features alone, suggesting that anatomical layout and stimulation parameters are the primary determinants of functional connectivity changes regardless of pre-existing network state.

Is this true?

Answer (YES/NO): NO